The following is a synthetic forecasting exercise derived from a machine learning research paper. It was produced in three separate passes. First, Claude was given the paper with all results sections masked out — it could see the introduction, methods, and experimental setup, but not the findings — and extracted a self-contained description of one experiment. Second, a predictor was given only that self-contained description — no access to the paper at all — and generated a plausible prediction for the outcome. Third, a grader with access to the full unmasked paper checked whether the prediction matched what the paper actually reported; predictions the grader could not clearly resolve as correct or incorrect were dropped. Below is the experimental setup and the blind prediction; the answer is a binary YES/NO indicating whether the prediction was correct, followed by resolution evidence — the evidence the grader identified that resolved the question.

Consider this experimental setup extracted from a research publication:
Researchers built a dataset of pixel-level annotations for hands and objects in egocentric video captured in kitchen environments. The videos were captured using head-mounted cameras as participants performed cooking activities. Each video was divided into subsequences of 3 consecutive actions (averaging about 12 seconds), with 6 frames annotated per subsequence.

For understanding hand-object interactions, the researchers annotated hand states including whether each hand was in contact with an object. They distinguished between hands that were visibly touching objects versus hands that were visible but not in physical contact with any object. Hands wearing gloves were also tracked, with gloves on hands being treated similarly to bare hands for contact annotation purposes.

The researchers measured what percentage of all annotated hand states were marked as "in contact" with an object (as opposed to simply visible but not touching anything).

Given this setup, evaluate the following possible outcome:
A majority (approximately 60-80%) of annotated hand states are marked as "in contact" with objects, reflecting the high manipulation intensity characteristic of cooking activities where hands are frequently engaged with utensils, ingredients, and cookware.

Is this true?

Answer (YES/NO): NO